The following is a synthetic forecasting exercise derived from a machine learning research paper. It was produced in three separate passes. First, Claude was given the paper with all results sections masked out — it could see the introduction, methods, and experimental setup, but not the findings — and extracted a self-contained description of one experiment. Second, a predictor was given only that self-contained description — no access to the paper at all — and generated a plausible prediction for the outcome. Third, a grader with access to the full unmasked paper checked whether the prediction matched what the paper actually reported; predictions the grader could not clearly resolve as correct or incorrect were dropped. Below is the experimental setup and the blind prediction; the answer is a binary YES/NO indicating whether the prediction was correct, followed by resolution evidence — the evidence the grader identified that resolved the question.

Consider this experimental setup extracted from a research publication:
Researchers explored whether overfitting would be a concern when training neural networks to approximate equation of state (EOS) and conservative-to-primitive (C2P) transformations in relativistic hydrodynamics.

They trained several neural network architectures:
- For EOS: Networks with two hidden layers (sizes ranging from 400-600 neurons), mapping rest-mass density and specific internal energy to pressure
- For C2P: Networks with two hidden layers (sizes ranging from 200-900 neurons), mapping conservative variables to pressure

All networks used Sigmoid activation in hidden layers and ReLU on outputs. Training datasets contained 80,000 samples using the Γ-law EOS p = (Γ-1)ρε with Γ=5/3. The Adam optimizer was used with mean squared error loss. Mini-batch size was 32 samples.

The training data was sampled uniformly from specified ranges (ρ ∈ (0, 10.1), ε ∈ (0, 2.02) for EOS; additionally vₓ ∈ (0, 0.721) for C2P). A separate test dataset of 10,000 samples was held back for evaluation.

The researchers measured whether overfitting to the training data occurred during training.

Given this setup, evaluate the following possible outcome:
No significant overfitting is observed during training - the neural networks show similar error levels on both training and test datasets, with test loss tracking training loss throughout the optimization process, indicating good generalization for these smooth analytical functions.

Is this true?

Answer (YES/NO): YES